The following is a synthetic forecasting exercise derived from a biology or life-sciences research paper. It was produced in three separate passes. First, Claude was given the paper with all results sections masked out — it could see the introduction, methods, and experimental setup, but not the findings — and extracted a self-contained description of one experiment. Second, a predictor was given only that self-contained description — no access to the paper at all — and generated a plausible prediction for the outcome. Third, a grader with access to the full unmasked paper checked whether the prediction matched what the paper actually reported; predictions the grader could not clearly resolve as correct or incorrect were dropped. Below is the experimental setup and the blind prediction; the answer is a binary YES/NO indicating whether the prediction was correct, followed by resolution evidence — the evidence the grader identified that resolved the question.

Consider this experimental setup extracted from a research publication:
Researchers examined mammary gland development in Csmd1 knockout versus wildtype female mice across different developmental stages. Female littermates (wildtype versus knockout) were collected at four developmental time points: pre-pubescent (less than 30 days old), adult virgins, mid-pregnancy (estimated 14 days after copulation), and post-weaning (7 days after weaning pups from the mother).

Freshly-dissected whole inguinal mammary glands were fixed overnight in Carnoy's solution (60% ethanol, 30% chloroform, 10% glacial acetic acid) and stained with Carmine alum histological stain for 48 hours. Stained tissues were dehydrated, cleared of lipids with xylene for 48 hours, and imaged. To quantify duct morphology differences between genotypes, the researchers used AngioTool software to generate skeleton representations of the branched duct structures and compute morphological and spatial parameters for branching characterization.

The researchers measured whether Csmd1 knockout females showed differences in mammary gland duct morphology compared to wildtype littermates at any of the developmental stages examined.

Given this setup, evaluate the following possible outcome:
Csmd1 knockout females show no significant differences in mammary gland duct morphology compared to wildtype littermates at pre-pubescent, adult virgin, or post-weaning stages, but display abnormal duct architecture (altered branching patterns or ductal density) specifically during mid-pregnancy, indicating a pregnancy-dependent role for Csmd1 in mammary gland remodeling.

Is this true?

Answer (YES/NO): NO